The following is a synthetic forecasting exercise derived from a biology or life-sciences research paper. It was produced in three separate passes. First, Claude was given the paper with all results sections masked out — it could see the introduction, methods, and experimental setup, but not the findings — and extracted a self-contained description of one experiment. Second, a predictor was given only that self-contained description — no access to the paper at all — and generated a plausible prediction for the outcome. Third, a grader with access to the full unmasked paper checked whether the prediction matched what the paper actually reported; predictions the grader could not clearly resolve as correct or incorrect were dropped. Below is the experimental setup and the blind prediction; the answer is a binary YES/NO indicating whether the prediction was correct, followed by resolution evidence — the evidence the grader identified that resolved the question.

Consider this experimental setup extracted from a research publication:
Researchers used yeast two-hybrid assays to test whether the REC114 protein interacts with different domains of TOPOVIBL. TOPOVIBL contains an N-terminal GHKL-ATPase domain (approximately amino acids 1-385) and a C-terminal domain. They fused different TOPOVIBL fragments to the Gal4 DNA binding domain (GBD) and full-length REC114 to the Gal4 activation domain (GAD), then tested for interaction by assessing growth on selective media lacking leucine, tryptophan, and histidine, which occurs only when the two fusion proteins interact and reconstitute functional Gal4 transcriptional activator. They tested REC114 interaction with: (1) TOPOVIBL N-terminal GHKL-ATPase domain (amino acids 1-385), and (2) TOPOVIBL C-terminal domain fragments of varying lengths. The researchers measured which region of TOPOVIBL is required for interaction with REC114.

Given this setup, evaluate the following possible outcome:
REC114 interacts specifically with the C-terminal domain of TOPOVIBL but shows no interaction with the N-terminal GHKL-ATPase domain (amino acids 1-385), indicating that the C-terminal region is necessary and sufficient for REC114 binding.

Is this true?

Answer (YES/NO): YES